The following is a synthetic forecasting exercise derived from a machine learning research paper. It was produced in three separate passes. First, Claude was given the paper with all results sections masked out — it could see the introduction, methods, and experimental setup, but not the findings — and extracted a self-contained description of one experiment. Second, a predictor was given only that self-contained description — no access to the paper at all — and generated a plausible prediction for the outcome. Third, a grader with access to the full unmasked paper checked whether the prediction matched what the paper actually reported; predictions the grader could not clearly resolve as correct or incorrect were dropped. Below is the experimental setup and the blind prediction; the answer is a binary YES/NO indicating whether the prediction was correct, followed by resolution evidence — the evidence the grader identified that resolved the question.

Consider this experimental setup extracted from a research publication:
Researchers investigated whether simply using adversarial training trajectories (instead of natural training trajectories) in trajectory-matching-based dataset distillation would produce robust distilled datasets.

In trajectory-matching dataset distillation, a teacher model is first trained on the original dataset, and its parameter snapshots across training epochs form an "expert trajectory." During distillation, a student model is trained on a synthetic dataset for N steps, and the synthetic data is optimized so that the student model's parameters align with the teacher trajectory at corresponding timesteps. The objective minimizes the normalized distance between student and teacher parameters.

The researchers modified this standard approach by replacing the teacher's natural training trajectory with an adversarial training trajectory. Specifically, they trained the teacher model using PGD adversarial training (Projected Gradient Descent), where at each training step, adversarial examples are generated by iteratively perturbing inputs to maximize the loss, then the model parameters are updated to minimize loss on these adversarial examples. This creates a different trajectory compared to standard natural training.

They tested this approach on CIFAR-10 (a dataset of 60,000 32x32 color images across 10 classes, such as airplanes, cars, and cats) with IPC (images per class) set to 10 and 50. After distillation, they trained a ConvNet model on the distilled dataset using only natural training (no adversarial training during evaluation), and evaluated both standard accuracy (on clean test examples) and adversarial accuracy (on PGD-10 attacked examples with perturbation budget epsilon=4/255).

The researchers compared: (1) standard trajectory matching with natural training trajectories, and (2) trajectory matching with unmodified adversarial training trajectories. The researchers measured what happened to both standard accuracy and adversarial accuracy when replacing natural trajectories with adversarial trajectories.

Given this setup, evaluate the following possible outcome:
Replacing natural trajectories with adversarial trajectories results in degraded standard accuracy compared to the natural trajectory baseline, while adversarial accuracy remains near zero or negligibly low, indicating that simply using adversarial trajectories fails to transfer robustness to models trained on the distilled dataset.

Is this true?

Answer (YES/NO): YES